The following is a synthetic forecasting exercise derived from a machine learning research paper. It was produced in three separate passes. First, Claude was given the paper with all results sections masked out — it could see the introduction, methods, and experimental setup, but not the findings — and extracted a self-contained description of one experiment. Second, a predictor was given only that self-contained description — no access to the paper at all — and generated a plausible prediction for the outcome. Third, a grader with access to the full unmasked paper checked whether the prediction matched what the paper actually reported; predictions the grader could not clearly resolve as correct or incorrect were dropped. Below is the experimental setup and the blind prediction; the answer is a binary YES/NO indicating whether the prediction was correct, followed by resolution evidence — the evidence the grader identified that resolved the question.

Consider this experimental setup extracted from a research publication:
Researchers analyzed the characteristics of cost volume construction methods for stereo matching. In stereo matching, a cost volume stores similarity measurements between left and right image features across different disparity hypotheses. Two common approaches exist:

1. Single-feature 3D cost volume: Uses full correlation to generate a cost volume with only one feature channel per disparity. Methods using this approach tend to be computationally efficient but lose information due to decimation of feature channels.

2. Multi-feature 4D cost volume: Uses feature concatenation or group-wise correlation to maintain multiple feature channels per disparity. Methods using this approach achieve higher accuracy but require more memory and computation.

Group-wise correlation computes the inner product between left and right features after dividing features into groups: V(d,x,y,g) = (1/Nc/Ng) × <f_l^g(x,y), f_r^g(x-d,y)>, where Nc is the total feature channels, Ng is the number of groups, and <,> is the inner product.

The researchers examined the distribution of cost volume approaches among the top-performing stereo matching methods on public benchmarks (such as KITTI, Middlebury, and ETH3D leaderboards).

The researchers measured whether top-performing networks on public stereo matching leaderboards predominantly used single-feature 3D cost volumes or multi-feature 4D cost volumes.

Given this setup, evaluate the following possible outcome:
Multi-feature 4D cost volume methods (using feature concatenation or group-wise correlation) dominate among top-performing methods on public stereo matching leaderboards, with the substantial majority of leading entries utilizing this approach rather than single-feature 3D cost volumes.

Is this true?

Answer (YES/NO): YES